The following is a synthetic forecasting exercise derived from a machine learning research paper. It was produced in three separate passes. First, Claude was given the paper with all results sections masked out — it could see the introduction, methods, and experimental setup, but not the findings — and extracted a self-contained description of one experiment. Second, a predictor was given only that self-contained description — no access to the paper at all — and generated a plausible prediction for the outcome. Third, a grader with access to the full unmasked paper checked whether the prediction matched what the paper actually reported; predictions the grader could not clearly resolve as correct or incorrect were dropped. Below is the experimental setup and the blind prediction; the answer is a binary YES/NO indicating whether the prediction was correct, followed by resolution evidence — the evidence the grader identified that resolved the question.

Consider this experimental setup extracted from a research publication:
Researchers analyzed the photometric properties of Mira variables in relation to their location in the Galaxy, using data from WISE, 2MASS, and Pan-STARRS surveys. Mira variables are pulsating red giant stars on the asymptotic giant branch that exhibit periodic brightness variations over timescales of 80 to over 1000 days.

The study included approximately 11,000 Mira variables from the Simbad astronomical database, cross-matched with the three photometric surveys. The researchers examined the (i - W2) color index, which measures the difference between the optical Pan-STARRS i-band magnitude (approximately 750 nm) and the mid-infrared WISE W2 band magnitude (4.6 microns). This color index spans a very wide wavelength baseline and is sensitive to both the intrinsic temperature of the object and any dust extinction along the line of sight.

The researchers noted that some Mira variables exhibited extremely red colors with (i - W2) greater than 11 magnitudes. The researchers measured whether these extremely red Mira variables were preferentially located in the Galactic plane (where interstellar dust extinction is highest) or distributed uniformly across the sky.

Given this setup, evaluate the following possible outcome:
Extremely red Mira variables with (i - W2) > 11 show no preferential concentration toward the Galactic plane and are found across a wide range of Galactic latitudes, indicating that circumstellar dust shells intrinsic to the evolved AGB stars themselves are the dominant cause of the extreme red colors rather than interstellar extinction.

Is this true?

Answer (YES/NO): NO